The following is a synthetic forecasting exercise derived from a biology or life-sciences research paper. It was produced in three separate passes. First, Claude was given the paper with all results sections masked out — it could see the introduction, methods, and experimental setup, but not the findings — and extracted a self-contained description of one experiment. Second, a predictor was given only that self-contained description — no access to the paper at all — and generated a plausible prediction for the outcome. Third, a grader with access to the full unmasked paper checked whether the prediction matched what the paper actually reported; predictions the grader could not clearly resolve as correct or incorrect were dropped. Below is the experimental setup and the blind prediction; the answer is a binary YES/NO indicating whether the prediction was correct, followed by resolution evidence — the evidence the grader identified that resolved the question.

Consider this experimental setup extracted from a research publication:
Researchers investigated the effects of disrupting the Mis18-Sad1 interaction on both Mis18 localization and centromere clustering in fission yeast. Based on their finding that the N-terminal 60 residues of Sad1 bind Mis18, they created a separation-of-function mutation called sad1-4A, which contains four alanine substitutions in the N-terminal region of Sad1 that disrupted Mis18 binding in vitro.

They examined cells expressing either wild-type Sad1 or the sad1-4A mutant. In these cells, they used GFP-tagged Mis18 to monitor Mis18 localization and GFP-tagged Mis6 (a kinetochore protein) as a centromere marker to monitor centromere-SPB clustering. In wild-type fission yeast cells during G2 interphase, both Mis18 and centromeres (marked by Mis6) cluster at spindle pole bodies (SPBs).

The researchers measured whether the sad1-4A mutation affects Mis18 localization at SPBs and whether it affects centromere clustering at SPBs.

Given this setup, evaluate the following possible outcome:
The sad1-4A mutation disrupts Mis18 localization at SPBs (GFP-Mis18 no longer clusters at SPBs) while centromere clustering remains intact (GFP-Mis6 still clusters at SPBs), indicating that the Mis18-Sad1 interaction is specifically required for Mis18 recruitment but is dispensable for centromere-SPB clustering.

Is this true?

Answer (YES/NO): YES